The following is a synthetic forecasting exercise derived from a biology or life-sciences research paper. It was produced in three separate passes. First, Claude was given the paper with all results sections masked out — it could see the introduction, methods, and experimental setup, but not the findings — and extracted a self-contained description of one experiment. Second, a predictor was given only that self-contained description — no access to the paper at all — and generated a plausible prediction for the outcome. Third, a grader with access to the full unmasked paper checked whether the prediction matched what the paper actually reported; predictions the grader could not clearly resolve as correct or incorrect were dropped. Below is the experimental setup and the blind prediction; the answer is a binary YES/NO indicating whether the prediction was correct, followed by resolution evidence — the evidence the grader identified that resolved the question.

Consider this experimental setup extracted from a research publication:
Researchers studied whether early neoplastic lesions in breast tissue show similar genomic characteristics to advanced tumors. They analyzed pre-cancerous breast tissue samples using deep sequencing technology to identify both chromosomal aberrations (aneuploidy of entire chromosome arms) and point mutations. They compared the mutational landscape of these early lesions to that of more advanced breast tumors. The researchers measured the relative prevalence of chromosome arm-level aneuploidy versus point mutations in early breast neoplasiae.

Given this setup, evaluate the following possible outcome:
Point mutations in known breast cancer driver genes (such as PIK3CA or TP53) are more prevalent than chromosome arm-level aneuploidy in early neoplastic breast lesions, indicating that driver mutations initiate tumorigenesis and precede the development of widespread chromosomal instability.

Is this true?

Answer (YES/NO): NO